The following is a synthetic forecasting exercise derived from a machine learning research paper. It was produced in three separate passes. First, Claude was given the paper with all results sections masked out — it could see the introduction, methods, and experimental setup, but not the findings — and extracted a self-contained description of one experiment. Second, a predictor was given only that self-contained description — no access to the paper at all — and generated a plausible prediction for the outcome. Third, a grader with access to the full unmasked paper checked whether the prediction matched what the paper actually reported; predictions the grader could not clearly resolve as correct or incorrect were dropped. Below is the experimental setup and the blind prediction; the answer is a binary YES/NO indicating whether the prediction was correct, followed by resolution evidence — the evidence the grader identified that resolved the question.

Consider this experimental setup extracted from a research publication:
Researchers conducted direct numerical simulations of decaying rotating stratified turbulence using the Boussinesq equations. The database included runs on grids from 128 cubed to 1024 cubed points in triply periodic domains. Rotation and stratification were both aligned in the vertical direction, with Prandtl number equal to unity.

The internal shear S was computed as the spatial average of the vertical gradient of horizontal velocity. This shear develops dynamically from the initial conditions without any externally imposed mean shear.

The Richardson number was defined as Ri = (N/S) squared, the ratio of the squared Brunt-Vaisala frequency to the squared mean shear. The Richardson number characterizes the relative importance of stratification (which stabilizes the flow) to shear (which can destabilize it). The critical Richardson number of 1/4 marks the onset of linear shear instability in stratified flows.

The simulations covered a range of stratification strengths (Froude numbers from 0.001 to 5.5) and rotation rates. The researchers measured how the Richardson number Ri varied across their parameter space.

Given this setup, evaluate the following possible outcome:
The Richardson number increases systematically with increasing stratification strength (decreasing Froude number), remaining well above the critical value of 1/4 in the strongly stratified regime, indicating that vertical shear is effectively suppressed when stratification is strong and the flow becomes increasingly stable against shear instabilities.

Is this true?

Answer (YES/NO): YES